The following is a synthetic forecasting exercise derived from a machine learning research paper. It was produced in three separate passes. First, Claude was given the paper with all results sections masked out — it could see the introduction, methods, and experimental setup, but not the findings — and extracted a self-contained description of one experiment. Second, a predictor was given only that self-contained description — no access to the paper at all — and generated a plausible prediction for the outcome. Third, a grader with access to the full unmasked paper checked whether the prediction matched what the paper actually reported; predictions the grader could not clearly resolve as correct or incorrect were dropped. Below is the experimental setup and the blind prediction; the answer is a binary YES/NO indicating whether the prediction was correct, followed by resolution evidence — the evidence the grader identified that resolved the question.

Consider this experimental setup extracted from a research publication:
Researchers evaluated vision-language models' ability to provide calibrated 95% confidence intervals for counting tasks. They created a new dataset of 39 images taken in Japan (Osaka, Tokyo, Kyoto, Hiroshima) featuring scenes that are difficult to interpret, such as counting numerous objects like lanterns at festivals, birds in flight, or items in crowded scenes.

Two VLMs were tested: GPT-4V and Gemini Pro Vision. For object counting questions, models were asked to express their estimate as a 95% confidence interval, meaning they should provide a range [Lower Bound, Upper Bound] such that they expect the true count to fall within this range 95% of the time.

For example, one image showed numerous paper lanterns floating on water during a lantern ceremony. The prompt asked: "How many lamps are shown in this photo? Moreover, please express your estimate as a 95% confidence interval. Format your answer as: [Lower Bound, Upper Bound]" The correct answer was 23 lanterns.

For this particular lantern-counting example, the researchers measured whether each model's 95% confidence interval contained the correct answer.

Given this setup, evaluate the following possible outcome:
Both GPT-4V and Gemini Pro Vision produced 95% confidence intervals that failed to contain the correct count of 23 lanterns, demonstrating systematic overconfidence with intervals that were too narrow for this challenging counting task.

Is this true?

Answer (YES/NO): YES